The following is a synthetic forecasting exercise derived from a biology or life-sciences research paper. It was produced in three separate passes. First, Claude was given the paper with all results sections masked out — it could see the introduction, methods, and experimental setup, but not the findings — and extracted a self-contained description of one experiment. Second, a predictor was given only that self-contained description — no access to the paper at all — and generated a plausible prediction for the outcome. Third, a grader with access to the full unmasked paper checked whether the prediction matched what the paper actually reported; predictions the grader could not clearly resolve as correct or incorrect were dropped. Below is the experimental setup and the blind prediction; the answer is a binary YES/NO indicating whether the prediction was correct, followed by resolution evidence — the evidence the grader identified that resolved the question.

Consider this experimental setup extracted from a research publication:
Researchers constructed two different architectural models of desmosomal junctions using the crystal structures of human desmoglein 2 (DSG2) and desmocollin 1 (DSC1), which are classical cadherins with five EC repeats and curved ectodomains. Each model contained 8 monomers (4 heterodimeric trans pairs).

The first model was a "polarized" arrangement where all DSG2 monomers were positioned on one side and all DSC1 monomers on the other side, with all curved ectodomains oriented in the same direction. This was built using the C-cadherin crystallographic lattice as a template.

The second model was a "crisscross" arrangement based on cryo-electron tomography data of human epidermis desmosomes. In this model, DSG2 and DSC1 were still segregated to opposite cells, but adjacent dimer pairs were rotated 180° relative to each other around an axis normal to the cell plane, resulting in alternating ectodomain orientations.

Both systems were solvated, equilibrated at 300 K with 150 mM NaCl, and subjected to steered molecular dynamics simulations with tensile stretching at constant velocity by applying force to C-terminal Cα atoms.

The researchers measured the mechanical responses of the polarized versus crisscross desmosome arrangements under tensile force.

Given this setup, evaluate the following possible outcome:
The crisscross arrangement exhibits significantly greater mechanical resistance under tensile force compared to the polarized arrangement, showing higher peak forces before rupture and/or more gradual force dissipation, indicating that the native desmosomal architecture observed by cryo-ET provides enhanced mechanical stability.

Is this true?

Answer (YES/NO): YES